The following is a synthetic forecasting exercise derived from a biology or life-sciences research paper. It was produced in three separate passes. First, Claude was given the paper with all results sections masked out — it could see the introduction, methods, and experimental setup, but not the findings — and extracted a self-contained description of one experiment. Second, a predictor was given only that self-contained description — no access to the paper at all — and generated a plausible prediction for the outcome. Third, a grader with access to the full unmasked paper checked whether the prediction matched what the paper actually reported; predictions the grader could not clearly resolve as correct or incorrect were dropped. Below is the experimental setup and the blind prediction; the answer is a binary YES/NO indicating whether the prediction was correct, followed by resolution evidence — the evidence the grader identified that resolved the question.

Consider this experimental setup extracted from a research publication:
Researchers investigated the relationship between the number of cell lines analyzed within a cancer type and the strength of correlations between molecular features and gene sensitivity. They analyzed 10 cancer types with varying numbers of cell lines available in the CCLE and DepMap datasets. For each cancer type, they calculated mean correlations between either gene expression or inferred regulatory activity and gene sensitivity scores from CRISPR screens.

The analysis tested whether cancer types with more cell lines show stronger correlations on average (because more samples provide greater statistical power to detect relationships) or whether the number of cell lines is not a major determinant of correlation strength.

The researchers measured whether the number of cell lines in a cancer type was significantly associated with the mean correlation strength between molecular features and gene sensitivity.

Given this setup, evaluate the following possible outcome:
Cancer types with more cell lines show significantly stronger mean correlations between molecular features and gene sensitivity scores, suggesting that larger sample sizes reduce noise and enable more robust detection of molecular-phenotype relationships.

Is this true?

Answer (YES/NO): NO